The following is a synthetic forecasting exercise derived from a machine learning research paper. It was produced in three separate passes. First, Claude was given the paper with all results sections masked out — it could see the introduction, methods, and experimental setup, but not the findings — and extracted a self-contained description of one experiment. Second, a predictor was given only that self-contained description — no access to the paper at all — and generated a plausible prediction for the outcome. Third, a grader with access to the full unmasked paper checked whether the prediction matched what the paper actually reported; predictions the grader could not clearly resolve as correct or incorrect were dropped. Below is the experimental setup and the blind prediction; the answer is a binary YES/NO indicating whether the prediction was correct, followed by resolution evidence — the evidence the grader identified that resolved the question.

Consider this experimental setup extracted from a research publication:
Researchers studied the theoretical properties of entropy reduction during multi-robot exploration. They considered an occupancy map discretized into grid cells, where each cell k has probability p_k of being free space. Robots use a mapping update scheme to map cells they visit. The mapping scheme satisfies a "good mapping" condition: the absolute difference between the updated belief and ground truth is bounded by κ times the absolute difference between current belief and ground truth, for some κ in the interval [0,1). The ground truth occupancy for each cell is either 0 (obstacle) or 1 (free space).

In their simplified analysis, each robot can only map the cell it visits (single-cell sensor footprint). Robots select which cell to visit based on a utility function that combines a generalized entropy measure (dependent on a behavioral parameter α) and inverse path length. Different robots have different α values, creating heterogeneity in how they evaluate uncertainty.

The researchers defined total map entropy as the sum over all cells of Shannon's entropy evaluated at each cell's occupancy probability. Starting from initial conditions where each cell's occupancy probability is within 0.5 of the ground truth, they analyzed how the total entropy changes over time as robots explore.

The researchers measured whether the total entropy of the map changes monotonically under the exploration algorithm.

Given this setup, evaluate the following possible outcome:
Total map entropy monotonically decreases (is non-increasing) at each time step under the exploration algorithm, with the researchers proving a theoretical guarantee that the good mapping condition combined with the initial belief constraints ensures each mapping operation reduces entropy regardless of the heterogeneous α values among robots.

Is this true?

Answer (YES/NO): YES